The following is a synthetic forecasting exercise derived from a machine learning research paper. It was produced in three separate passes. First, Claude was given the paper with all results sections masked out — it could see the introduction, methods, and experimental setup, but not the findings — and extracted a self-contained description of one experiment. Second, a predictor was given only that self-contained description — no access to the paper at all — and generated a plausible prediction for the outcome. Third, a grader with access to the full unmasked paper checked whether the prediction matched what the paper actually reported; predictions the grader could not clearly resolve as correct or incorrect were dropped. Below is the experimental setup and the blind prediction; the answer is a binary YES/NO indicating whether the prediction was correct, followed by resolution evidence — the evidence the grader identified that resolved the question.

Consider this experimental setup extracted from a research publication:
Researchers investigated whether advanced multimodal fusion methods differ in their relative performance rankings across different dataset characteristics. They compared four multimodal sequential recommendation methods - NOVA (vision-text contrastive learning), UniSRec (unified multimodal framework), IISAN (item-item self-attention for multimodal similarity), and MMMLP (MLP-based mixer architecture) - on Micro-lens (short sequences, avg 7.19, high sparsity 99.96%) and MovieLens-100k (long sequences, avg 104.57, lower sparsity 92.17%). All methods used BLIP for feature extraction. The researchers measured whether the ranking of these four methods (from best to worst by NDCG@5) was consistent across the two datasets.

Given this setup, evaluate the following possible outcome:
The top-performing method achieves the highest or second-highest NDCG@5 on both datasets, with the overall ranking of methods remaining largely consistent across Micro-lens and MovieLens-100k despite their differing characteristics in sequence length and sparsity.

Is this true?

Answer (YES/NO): YES